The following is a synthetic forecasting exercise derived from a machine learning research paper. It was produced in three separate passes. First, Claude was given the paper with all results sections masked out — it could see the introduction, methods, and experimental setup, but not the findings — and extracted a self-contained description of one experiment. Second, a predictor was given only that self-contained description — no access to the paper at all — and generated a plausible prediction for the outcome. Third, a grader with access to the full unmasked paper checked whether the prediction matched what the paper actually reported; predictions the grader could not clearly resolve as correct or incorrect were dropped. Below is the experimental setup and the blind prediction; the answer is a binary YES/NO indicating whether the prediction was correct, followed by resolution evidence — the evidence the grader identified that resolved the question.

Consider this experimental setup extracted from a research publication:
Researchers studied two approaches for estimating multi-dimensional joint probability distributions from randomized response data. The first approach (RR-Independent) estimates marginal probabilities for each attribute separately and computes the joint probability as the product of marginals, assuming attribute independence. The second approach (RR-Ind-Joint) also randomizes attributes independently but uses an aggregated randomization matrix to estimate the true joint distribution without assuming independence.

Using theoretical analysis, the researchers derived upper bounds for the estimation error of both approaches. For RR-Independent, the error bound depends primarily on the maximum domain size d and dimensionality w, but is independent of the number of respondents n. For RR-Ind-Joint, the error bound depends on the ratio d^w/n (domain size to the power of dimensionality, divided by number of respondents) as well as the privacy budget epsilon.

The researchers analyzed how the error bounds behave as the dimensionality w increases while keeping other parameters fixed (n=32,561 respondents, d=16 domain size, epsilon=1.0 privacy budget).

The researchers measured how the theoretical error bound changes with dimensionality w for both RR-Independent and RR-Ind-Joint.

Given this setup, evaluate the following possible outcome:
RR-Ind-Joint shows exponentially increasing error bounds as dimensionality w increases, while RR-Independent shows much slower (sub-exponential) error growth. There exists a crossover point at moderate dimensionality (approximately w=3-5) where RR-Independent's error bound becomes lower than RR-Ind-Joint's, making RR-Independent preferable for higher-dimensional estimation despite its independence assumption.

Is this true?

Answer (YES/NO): YES